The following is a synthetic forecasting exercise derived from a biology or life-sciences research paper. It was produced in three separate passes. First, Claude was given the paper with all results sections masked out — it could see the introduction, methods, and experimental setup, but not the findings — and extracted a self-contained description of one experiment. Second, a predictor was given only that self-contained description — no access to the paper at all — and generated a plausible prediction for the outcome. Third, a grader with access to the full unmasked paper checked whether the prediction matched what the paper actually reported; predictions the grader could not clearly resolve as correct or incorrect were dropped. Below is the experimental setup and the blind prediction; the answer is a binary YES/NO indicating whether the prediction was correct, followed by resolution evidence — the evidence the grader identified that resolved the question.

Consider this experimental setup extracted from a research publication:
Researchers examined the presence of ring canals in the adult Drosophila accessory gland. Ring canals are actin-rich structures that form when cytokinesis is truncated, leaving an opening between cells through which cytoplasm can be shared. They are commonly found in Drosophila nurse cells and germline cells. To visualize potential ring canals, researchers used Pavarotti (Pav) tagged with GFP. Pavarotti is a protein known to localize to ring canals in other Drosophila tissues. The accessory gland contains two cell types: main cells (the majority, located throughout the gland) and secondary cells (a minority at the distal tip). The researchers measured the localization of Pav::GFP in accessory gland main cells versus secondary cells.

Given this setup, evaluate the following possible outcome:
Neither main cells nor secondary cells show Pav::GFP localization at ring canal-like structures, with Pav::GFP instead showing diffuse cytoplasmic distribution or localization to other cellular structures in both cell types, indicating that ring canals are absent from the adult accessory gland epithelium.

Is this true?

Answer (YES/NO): NO